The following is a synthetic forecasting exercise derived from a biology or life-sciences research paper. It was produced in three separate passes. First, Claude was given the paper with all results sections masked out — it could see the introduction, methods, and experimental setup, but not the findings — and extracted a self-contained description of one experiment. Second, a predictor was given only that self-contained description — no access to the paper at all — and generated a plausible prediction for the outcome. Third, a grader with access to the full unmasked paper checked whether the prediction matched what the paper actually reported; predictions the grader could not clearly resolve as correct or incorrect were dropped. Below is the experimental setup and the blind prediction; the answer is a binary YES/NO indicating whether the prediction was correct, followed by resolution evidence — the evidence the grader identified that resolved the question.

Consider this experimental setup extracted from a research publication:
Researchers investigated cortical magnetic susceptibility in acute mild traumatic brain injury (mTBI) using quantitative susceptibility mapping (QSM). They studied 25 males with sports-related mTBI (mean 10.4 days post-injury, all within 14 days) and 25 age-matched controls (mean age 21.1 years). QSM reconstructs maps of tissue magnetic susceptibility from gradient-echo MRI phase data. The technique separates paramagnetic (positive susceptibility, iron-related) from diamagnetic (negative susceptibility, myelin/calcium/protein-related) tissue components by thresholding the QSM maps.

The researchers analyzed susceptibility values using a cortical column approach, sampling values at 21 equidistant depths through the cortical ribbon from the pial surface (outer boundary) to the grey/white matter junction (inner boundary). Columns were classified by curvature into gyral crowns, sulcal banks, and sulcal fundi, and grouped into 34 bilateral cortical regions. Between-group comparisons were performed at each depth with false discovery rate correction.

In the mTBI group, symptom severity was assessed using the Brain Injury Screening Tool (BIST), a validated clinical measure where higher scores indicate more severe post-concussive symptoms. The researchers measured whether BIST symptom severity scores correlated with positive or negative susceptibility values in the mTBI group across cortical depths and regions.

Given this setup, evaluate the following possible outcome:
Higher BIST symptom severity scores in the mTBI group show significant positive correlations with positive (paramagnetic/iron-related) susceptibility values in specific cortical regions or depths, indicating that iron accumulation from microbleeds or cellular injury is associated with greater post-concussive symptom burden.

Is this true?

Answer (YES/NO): YES